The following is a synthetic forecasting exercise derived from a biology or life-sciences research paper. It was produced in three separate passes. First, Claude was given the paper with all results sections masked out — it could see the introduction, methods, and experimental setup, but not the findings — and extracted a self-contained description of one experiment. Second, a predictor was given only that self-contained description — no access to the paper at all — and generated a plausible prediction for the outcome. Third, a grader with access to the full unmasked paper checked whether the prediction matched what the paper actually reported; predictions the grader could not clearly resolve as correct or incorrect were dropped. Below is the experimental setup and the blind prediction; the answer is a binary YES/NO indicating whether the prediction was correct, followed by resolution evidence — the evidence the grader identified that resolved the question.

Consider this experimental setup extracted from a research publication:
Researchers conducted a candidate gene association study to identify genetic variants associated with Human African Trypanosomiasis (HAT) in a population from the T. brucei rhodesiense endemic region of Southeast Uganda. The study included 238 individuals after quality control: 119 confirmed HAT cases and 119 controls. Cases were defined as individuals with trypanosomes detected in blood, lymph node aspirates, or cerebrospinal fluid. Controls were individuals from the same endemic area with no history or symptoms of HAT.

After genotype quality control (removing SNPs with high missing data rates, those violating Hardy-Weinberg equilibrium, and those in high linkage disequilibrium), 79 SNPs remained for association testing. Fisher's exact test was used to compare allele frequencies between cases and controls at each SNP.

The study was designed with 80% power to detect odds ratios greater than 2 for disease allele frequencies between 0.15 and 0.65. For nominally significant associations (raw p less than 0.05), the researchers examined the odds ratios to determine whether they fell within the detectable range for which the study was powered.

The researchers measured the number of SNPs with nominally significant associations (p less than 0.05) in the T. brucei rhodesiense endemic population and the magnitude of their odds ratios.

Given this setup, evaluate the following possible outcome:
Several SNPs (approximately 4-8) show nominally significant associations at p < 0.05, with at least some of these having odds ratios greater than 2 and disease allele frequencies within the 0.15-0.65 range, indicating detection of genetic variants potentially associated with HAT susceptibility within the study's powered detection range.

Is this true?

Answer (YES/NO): NO